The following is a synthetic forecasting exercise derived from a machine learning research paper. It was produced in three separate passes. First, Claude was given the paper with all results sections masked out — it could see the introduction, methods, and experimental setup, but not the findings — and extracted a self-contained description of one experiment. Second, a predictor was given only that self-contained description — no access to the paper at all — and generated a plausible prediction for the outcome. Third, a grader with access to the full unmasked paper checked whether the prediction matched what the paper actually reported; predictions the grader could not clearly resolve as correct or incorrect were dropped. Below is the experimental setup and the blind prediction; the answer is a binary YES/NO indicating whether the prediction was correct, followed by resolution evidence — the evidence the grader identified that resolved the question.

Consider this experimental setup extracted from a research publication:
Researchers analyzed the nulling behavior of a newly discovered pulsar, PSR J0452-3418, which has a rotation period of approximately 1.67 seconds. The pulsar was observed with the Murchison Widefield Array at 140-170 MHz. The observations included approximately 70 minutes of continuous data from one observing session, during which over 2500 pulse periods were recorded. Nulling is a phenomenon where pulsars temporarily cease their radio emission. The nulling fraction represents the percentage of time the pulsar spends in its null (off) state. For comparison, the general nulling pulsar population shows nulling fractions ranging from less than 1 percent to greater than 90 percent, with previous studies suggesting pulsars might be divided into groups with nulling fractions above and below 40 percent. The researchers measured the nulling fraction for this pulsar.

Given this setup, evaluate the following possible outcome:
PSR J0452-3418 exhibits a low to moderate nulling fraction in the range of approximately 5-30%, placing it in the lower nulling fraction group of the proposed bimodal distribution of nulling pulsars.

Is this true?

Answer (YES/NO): NO